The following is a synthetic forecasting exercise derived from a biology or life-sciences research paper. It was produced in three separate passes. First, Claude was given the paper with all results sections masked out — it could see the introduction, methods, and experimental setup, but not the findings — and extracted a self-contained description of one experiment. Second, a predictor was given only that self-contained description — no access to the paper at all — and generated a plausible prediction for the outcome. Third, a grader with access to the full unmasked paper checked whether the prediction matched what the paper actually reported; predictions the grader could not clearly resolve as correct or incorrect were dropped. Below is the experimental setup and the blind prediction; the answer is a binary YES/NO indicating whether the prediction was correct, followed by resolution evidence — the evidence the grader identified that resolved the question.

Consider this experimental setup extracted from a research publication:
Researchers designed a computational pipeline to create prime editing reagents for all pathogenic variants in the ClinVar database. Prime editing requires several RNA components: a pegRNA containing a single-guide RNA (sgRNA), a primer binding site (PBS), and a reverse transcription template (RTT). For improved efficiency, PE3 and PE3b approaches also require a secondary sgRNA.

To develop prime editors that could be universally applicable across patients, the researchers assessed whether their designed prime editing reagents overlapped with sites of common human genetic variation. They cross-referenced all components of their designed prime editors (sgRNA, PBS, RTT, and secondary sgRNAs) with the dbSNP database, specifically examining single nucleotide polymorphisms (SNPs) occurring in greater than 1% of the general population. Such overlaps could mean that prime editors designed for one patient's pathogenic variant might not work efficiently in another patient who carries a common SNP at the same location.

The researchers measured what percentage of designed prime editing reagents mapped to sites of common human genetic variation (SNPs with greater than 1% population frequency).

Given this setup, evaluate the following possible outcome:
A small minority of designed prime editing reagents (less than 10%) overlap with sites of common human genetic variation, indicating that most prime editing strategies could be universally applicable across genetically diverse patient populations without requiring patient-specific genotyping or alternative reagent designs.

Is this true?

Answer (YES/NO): YES